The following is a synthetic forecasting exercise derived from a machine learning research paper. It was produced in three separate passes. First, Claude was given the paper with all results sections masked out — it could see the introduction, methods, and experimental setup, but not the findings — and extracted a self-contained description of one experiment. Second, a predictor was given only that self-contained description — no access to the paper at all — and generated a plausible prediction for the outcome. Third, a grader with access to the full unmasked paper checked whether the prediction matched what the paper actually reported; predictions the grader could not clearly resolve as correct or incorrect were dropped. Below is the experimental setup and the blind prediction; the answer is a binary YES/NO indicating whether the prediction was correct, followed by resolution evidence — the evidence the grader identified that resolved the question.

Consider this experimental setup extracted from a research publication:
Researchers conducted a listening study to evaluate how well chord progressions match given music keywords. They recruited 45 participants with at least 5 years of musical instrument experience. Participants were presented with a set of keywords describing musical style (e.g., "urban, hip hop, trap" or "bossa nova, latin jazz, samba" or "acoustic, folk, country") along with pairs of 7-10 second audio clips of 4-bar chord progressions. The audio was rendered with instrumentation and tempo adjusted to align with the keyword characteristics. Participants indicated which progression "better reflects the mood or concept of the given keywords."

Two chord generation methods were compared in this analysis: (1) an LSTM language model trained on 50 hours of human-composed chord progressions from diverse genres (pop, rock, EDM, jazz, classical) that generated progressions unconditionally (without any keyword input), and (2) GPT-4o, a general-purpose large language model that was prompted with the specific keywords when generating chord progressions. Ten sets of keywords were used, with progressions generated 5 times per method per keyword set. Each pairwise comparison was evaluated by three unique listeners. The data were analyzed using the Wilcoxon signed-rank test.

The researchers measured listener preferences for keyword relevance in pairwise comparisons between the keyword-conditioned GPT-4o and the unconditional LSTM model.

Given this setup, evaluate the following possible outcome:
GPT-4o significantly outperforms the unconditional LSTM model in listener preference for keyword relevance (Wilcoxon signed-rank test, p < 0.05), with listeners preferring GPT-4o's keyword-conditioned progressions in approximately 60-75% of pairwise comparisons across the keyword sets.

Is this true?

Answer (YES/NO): NO